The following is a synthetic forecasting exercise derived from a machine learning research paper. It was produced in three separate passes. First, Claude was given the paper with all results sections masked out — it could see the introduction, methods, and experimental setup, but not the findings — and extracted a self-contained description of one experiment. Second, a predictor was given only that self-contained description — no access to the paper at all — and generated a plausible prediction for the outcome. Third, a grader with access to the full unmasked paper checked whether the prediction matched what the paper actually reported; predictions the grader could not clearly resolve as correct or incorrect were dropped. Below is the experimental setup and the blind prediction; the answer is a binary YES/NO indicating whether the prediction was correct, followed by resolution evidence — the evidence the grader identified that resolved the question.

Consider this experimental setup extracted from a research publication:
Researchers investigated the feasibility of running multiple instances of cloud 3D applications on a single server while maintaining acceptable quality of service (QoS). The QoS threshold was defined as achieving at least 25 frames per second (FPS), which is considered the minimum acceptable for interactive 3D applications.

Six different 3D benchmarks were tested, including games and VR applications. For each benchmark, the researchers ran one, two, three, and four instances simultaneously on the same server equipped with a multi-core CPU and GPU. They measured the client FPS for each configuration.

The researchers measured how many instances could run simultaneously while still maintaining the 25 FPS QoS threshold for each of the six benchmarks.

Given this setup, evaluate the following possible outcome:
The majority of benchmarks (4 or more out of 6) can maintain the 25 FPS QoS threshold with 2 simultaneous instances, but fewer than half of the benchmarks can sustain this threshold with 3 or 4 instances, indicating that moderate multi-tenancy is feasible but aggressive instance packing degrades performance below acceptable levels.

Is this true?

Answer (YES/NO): NO